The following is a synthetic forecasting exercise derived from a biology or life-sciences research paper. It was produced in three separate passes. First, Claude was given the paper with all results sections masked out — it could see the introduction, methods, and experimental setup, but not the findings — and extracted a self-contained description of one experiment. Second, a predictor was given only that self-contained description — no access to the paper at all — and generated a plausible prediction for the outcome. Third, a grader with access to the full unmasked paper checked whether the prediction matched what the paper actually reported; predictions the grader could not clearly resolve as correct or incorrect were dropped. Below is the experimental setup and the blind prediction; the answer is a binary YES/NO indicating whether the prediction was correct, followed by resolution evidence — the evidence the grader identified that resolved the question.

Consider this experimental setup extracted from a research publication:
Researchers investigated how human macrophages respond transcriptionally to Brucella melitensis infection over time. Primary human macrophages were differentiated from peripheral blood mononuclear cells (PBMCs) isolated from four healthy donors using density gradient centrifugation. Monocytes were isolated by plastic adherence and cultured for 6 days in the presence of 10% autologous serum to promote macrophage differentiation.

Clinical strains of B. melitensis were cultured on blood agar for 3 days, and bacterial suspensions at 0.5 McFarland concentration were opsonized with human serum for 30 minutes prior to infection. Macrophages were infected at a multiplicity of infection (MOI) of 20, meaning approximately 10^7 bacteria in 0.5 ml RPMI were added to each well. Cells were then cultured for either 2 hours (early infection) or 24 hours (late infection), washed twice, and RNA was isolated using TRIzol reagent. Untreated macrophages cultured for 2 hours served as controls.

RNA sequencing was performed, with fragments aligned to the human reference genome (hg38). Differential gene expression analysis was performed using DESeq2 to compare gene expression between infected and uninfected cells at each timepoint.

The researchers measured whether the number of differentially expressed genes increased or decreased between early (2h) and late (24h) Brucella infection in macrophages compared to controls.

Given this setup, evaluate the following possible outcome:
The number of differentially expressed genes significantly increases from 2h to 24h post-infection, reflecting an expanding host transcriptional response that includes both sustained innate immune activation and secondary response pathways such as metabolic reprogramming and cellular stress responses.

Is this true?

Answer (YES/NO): NO